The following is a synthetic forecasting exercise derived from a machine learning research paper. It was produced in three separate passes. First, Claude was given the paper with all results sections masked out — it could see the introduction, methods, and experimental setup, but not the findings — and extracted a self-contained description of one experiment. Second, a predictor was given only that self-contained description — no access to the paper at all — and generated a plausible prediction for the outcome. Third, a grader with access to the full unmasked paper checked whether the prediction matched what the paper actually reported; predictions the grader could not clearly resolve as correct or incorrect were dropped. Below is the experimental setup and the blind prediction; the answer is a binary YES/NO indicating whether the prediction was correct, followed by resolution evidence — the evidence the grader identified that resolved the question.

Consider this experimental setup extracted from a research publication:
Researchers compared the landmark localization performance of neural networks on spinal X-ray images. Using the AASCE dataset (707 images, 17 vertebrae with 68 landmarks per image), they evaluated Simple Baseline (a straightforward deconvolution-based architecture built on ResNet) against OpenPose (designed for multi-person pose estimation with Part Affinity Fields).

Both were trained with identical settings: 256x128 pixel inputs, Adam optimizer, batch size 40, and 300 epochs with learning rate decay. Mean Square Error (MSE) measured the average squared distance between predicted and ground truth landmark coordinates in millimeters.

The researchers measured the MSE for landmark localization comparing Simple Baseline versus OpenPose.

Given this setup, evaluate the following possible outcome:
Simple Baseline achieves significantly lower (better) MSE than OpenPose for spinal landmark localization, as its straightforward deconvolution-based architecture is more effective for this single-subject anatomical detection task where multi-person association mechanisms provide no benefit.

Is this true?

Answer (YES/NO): NO